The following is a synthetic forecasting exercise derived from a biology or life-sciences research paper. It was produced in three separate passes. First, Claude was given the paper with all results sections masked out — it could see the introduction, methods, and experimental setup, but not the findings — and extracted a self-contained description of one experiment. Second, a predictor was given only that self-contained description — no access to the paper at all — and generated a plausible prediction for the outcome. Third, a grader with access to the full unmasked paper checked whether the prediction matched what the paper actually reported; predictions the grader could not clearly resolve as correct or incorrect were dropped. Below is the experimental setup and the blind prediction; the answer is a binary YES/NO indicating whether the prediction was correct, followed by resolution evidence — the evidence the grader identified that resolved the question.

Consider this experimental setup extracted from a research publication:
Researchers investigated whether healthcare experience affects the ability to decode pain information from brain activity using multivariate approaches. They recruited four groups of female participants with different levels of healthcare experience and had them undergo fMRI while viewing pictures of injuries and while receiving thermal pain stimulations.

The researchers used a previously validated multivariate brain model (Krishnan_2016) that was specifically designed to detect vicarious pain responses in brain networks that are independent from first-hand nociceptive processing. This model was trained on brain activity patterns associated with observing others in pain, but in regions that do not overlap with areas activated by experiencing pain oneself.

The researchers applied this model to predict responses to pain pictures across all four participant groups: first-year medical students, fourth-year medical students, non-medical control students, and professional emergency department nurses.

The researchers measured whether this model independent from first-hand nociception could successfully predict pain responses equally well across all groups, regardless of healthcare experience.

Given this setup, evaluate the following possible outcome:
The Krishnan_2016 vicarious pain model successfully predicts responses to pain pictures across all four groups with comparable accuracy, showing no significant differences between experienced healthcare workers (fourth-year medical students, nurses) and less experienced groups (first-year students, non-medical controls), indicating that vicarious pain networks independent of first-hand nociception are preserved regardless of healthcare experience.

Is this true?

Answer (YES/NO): YES